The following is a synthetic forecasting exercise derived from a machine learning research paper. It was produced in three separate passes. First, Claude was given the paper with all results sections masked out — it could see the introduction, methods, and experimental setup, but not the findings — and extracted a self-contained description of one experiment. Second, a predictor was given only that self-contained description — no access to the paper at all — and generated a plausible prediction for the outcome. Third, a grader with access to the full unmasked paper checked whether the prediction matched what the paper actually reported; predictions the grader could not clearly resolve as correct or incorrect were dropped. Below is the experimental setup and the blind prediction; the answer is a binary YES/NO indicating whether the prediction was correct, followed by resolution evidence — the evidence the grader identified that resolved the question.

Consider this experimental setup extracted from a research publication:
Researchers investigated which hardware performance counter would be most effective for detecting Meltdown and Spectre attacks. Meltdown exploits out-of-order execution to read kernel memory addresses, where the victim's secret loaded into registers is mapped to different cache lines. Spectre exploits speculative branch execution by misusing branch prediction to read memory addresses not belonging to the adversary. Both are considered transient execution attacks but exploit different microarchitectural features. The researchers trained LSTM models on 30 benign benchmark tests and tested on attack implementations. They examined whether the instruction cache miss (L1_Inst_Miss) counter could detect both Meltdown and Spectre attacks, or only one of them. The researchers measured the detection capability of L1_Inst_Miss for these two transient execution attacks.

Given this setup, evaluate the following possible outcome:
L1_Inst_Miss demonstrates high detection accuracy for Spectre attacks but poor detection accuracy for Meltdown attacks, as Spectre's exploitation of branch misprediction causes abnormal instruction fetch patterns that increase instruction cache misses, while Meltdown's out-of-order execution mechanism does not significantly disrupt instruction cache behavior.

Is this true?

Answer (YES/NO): NO